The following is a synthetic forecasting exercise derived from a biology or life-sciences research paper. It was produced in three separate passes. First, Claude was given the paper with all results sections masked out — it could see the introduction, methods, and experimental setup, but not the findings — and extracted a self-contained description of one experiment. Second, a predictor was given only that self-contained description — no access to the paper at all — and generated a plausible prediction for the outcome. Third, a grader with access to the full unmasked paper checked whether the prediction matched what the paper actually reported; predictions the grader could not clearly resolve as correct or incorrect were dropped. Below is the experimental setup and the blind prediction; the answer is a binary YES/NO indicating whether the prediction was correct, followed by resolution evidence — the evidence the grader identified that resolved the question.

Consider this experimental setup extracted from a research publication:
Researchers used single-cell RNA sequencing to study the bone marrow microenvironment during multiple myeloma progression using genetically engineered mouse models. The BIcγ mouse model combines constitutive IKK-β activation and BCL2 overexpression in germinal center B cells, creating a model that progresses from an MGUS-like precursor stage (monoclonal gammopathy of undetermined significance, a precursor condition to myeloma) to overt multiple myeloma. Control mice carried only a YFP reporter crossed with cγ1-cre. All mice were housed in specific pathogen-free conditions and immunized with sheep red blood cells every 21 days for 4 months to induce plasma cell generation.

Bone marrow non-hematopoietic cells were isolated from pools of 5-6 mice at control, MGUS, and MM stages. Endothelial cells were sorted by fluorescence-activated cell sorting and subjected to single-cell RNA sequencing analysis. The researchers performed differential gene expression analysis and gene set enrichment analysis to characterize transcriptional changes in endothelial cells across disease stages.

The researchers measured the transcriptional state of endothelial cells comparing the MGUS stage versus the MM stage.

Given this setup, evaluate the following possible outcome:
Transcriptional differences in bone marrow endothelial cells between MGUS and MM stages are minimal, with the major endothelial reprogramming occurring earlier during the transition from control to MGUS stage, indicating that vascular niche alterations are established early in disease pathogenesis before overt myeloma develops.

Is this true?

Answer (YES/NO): NO